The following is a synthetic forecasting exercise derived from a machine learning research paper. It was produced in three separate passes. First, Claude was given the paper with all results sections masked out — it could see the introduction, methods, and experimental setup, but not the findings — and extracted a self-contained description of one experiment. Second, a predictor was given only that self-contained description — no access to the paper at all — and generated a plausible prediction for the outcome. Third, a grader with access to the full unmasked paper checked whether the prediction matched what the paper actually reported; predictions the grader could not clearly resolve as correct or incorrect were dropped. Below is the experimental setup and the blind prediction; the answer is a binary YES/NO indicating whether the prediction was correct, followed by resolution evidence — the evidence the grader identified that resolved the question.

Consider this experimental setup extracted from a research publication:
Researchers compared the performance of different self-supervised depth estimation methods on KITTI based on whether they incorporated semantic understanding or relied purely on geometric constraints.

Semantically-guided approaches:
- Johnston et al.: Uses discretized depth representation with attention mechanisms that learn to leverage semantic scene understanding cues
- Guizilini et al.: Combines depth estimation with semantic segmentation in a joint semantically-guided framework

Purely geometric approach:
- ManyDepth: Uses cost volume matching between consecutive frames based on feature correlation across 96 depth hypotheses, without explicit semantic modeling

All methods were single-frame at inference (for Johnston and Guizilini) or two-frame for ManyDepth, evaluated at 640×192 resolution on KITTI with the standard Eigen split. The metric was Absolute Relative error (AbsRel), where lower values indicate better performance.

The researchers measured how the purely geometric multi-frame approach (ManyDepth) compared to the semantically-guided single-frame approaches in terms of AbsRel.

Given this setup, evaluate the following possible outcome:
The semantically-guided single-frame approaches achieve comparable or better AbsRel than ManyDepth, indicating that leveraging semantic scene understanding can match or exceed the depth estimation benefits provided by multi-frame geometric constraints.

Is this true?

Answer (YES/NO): NO